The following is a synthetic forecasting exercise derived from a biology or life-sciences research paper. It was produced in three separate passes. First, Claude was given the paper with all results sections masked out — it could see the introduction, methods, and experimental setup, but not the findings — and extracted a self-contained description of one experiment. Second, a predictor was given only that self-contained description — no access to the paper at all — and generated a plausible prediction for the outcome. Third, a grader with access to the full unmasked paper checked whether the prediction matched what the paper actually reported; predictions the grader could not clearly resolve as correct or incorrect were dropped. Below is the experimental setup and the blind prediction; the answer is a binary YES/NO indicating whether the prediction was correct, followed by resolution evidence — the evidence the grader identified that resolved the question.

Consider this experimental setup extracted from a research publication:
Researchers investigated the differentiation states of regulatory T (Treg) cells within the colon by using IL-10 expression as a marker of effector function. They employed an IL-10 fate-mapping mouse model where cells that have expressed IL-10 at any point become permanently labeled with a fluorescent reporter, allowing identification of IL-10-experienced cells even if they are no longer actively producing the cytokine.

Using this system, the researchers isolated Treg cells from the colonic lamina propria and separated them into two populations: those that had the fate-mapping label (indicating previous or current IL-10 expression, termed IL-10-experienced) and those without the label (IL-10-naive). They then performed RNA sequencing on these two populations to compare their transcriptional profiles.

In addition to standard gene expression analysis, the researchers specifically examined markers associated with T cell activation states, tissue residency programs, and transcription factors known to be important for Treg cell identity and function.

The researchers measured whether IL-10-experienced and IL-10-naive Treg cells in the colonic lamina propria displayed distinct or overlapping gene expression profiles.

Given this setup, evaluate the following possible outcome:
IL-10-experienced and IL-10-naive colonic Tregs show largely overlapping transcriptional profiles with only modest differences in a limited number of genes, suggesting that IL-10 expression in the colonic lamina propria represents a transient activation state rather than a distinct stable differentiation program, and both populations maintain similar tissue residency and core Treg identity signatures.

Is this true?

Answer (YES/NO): NO